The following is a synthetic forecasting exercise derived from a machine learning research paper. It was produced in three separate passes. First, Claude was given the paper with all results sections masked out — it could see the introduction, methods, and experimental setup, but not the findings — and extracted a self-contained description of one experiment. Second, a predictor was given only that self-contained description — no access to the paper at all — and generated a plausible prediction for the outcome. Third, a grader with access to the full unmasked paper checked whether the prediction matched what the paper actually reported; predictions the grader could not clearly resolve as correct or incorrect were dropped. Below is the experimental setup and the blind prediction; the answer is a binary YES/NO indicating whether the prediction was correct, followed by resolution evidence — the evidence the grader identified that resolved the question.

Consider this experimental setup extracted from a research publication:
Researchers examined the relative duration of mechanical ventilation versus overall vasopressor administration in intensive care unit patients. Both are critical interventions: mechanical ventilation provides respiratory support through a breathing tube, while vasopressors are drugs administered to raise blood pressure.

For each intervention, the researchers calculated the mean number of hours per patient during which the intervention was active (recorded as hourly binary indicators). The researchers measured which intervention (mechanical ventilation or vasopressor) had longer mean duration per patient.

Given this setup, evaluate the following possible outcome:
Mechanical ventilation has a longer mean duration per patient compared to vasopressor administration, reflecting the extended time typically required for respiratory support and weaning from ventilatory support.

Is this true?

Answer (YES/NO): YES